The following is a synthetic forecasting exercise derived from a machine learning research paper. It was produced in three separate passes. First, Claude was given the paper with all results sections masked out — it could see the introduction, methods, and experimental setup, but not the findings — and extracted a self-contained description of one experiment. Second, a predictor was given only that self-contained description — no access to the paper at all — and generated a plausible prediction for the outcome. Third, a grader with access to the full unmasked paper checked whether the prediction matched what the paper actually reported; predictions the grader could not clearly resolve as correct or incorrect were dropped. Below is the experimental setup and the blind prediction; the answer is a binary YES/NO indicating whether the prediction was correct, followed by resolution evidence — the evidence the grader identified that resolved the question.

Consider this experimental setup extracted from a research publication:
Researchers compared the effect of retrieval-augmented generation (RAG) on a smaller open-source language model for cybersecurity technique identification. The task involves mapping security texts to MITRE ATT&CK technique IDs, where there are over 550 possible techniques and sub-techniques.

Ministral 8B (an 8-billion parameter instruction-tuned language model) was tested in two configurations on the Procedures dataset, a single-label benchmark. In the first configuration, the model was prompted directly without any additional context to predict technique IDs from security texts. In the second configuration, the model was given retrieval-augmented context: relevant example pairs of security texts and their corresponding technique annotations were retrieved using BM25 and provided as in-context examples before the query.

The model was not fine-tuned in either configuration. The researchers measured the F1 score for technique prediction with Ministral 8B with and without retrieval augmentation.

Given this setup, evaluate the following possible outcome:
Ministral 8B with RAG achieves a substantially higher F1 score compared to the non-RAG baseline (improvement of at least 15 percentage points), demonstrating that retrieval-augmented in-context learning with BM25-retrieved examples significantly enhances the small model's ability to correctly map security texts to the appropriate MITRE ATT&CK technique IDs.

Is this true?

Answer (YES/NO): YES